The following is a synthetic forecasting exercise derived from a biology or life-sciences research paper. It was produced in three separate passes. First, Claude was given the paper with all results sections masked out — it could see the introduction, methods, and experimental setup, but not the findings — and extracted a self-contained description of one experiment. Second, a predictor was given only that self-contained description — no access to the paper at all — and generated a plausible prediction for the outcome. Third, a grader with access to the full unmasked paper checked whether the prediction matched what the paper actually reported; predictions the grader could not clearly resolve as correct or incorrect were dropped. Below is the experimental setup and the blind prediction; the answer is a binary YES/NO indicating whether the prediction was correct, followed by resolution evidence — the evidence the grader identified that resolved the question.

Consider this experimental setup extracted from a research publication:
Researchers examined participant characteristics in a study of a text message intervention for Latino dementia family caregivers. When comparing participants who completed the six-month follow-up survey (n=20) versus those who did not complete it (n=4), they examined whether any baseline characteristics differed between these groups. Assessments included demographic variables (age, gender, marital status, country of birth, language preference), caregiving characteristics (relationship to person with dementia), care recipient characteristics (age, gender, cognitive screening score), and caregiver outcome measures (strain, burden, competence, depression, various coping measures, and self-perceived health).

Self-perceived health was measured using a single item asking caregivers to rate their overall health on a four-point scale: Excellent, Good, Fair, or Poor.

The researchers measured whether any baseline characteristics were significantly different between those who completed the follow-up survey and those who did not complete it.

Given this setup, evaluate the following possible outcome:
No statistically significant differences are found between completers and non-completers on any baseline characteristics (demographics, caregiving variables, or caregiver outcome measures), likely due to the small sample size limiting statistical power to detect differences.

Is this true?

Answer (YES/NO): NO